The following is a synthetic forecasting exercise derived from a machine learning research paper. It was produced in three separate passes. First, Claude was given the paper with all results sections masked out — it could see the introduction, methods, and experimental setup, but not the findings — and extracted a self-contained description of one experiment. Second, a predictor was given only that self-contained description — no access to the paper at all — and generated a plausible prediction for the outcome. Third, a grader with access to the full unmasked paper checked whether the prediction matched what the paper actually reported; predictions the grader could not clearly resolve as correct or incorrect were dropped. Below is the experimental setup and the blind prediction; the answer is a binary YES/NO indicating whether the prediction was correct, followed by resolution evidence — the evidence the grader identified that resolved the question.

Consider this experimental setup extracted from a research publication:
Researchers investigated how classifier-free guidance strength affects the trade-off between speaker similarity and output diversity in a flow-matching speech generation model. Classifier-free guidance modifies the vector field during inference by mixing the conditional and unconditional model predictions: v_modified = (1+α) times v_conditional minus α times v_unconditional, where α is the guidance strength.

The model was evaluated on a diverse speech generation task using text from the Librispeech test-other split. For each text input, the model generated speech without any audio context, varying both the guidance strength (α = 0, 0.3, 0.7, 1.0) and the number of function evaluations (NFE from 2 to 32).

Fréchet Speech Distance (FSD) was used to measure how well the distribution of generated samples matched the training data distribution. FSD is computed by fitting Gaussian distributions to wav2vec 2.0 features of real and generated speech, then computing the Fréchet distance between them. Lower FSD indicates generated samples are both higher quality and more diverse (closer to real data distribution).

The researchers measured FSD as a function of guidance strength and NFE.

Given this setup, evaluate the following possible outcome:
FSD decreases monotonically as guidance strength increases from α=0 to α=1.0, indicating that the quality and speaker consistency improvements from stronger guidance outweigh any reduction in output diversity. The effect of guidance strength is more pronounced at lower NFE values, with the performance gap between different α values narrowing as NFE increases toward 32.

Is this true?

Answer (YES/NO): NO